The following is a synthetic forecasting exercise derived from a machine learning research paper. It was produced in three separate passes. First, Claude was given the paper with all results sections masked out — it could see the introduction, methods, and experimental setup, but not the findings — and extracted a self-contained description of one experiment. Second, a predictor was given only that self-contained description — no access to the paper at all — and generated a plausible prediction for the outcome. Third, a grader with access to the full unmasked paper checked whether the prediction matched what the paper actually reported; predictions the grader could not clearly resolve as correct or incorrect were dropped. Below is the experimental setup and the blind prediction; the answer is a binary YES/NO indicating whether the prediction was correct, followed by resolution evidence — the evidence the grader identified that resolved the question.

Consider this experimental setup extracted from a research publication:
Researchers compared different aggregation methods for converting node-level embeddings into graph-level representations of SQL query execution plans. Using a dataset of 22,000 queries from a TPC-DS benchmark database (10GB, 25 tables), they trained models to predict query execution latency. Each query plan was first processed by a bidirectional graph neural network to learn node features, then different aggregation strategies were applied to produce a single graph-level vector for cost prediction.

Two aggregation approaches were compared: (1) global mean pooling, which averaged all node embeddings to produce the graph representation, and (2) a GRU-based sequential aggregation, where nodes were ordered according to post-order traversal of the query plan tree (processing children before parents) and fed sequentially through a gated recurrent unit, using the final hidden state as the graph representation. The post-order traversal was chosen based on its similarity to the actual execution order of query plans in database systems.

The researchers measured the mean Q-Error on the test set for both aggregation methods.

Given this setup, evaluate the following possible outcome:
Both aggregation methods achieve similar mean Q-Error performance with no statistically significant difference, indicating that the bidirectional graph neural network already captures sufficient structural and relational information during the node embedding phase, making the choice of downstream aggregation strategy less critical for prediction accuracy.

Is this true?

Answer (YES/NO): NO